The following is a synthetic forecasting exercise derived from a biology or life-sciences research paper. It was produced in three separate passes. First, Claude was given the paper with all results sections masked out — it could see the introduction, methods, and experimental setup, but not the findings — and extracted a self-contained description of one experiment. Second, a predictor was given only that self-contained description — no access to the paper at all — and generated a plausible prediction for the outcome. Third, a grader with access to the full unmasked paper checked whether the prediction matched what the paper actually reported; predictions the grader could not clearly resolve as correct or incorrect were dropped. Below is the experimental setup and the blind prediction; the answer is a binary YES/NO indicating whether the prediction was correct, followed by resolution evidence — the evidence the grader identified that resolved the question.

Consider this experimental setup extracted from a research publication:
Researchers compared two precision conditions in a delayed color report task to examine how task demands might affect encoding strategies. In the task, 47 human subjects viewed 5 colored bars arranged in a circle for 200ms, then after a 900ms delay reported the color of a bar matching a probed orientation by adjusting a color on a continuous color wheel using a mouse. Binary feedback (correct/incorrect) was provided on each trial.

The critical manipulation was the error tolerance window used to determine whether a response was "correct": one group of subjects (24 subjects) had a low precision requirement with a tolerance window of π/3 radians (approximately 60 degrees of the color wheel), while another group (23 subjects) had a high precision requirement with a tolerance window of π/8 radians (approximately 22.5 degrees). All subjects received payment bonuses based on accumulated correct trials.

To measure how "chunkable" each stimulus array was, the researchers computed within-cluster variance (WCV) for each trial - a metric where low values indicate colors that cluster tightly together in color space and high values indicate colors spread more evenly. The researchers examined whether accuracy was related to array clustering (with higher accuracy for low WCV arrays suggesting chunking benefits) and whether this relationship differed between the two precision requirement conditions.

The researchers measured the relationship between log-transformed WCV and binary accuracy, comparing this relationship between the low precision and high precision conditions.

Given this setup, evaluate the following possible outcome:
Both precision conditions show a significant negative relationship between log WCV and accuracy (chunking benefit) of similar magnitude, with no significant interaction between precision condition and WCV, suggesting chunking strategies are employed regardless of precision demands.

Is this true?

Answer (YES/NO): NO